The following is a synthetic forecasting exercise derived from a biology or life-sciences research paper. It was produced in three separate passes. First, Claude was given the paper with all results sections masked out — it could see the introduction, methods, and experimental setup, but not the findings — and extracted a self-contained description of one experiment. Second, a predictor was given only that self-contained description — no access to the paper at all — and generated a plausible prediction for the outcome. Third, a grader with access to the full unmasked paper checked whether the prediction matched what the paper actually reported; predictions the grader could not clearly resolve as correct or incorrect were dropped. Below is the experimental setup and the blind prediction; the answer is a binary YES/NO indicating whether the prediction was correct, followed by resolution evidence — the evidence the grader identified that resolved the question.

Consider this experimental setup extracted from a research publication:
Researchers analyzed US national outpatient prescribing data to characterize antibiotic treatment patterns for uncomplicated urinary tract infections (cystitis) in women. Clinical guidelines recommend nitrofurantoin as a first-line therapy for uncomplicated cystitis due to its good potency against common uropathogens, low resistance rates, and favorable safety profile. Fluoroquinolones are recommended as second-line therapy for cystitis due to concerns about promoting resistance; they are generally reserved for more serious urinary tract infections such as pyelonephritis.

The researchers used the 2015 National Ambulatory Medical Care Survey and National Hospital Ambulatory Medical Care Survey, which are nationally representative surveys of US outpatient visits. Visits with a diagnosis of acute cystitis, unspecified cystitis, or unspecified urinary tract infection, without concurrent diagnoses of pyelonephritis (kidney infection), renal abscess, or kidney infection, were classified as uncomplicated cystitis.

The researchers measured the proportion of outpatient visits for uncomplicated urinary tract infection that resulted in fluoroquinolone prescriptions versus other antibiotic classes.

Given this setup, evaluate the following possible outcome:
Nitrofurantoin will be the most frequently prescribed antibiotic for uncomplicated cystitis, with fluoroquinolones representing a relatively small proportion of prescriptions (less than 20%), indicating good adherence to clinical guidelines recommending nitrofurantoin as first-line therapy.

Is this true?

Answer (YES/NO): NO